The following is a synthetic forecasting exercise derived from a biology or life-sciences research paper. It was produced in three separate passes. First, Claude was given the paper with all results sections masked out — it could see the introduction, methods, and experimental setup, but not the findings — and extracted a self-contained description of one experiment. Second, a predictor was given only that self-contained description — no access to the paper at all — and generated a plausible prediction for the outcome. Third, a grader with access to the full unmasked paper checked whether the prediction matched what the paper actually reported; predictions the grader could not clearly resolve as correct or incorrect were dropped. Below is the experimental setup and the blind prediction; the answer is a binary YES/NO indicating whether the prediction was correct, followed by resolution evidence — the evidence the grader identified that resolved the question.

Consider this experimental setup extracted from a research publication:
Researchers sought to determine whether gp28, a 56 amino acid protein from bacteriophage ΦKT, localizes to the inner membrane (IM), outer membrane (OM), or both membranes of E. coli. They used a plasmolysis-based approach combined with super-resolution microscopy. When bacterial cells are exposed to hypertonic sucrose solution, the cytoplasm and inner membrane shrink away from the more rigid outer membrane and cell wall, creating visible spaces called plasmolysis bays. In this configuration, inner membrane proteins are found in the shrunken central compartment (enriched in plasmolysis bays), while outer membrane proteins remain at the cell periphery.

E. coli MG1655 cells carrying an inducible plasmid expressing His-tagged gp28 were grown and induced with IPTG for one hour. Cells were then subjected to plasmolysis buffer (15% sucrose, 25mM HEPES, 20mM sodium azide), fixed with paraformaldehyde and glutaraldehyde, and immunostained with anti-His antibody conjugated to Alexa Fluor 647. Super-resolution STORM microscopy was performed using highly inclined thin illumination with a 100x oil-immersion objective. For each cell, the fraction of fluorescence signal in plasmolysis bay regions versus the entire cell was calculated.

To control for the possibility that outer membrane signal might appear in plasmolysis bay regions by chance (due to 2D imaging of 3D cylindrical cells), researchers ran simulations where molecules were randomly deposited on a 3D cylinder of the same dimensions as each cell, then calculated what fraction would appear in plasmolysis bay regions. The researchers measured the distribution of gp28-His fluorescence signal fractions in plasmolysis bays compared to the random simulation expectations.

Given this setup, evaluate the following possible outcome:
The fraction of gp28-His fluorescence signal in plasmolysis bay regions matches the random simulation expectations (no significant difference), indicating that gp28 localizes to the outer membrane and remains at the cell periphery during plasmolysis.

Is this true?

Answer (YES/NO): NO